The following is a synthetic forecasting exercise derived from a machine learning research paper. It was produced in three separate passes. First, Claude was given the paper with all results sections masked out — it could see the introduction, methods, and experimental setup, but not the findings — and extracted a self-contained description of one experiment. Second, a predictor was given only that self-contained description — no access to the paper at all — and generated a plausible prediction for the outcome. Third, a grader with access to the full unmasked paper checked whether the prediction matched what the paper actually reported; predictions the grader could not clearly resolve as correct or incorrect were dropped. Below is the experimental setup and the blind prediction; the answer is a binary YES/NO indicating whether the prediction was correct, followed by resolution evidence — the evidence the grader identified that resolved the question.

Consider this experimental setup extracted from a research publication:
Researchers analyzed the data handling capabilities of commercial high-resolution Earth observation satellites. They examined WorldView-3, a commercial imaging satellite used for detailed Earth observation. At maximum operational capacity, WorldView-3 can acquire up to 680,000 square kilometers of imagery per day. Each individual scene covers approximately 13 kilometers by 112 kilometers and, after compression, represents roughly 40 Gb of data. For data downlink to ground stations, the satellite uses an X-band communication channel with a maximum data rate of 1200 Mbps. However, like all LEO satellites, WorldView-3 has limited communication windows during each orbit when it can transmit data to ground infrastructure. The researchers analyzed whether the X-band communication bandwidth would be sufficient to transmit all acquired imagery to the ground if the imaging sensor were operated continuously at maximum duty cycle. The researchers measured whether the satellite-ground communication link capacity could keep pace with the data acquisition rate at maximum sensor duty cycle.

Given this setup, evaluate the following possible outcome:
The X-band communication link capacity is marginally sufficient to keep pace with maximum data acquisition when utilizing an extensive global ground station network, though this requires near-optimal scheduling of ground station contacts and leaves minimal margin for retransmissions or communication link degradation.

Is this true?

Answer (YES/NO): NO